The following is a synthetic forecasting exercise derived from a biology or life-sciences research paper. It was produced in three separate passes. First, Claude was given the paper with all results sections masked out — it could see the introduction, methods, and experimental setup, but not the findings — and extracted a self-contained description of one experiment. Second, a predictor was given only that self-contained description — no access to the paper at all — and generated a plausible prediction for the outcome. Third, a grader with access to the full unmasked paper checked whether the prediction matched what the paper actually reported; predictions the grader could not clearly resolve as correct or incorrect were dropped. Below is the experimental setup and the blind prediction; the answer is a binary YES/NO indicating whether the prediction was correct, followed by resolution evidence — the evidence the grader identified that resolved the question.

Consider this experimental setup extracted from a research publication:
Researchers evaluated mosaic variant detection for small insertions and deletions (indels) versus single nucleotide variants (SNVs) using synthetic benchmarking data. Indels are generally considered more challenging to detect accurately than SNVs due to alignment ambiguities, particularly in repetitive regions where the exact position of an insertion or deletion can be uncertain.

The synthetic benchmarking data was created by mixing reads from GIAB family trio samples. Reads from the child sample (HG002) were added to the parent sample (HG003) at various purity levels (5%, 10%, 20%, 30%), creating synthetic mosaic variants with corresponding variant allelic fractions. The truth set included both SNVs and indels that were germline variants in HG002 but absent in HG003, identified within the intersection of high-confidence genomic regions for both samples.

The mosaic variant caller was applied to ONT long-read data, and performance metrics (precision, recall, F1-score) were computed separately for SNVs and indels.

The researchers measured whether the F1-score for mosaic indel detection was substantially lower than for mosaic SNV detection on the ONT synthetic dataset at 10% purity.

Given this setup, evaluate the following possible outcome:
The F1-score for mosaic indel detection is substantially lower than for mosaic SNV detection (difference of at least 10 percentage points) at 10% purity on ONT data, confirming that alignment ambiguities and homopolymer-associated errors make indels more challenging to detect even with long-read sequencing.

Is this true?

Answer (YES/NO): YES